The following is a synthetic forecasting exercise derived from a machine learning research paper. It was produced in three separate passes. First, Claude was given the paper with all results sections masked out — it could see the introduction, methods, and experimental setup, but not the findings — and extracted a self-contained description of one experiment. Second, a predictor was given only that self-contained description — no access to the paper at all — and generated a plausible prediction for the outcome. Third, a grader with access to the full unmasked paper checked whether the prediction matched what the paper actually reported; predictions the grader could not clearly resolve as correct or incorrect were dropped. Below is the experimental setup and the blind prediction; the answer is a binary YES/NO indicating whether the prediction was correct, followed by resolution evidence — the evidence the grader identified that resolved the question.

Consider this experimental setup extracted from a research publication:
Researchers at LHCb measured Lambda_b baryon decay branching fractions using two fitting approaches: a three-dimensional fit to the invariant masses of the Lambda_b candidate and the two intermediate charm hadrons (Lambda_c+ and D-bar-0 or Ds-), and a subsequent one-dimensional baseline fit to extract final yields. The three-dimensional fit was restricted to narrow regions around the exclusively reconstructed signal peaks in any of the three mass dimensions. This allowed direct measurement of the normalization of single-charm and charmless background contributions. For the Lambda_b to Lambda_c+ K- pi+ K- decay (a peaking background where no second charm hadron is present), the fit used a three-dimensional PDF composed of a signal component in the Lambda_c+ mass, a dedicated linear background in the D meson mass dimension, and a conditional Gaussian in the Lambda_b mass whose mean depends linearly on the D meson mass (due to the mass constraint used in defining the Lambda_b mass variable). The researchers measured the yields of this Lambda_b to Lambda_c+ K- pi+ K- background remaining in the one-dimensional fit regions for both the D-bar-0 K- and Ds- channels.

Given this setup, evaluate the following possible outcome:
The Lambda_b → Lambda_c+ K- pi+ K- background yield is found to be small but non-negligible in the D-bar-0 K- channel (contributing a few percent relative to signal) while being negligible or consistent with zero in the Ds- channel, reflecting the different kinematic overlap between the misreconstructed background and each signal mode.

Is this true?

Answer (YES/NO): NO